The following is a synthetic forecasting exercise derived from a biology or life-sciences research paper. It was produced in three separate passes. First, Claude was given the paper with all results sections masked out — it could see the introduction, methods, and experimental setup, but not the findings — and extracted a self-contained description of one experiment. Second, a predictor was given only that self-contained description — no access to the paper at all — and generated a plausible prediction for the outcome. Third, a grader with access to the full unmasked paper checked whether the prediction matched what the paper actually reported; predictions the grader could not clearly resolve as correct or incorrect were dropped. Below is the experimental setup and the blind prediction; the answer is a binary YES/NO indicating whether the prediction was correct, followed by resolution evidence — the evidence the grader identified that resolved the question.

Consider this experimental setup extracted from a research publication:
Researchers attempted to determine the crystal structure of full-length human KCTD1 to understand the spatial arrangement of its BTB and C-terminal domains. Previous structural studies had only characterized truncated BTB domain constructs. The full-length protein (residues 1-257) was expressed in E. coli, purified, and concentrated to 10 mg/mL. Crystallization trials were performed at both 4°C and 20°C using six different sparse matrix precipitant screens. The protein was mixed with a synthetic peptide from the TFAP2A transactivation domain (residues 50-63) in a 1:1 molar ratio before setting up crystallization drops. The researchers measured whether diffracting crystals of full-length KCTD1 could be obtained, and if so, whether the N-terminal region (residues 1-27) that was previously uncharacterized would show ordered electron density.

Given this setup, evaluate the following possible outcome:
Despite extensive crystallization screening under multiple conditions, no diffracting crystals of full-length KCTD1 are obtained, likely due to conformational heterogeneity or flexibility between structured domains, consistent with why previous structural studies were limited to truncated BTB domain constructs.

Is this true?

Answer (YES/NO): NO